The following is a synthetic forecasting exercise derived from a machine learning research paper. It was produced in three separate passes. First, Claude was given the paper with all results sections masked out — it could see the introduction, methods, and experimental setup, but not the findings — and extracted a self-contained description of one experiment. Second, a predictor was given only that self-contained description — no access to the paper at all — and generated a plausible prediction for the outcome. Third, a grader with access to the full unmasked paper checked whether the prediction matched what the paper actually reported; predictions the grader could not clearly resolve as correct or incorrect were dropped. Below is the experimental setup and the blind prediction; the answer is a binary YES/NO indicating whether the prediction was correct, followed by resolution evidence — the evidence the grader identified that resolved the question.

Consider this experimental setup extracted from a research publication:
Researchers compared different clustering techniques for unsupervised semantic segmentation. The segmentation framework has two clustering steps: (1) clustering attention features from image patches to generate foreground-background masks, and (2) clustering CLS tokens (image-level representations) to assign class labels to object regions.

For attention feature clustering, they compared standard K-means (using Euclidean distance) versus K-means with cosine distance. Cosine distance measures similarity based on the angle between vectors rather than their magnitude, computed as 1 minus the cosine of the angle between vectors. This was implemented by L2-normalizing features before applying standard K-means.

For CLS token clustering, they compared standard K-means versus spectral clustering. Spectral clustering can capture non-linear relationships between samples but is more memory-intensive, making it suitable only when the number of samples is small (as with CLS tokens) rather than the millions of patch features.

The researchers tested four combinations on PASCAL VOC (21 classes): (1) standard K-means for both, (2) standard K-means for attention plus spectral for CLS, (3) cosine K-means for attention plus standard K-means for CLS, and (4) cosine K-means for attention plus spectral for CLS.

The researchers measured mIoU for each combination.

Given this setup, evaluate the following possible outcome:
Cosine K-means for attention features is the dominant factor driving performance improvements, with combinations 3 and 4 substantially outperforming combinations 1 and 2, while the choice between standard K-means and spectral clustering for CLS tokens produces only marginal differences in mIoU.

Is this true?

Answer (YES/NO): NO